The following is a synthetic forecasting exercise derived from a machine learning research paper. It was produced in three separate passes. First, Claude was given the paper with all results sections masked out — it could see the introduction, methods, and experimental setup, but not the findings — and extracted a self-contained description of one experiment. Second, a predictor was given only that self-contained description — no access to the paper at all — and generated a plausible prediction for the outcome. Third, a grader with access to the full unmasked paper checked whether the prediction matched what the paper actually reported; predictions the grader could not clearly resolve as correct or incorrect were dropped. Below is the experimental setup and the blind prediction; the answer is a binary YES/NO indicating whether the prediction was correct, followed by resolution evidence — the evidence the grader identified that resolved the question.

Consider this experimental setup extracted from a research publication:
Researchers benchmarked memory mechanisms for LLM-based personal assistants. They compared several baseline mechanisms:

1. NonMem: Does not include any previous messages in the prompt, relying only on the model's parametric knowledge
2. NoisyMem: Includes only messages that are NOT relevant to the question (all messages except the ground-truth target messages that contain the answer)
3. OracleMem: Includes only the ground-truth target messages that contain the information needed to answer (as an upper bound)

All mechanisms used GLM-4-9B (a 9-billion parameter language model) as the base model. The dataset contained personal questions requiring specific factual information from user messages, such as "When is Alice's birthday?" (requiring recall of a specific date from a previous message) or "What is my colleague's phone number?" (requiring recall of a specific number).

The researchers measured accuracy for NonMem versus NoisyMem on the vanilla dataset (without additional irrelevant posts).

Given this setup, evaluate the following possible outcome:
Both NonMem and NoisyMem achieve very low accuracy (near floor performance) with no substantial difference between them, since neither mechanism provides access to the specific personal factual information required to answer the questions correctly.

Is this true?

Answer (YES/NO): NO